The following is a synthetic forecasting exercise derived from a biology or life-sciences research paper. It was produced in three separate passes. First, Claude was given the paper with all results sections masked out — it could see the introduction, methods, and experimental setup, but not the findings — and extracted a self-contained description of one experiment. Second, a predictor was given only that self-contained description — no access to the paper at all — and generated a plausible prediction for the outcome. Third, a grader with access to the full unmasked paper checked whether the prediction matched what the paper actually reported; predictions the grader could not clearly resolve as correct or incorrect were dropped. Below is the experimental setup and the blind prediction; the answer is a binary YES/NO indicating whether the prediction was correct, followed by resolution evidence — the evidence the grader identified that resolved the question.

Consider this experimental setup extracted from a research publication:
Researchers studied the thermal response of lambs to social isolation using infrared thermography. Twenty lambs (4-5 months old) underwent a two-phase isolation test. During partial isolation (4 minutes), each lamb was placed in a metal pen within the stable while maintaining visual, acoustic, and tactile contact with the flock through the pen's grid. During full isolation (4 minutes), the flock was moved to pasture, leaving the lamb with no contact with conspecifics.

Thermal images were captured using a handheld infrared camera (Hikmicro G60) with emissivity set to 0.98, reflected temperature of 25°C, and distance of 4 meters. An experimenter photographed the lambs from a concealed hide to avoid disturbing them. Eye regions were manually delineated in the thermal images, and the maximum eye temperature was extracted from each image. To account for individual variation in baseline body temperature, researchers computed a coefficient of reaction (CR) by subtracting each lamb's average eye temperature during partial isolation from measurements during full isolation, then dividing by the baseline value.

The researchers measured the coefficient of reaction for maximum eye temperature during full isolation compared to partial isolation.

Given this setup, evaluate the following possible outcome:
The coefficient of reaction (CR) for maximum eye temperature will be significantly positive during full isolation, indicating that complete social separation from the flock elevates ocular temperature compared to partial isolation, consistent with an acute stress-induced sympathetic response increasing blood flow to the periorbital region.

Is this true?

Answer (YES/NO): NO